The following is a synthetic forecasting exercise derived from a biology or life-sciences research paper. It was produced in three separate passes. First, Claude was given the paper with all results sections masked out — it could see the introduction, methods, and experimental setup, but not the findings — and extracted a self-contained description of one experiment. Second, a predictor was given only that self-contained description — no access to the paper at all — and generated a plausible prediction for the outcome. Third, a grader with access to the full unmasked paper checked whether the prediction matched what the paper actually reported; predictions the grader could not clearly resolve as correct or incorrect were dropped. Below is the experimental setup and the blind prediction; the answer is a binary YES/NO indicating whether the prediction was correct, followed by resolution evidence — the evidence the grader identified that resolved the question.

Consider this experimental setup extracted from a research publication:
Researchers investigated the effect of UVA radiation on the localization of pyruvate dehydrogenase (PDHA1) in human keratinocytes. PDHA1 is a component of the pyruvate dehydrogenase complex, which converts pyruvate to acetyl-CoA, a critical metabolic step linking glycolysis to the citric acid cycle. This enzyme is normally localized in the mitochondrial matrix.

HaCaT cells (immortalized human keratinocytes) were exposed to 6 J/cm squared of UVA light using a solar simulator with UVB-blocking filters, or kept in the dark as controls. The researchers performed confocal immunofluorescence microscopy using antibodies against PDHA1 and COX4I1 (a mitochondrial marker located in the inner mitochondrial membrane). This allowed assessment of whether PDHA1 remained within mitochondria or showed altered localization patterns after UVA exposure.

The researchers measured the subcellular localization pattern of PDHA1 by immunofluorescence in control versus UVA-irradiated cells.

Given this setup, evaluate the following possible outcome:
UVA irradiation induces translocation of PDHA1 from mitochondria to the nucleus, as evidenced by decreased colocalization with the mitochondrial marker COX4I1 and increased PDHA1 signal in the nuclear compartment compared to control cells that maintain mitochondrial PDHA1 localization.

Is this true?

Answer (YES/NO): NO